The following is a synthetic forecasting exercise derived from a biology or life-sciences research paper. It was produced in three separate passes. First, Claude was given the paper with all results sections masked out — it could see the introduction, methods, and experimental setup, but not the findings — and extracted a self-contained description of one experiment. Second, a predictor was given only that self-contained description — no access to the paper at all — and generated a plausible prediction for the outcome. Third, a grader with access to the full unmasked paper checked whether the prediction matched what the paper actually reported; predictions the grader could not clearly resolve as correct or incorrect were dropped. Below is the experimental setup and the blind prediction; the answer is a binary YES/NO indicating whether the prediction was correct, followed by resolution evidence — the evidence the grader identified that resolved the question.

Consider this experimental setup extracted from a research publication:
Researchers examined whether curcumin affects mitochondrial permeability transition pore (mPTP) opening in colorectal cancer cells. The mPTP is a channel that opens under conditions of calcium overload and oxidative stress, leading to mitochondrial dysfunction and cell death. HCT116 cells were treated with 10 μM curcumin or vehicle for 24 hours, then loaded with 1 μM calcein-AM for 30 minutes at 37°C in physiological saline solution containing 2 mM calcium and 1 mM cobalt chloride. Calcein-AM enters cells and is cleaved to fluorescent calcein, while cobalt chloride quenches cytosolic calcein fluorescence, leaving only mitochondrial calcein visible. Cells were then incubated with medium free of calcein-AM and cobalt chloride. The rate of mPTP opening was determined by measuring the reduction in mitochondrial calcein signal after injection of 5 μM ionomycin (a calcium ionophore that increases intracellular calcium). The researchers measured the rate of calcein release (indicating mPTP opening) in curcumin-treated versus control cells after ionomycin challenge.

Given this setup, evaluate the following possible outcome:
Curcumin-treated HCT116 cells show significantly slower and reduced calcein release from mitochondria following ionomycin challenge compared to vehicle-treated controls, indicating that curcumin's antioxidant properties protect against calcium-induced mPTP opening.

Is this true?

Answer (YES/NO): NO